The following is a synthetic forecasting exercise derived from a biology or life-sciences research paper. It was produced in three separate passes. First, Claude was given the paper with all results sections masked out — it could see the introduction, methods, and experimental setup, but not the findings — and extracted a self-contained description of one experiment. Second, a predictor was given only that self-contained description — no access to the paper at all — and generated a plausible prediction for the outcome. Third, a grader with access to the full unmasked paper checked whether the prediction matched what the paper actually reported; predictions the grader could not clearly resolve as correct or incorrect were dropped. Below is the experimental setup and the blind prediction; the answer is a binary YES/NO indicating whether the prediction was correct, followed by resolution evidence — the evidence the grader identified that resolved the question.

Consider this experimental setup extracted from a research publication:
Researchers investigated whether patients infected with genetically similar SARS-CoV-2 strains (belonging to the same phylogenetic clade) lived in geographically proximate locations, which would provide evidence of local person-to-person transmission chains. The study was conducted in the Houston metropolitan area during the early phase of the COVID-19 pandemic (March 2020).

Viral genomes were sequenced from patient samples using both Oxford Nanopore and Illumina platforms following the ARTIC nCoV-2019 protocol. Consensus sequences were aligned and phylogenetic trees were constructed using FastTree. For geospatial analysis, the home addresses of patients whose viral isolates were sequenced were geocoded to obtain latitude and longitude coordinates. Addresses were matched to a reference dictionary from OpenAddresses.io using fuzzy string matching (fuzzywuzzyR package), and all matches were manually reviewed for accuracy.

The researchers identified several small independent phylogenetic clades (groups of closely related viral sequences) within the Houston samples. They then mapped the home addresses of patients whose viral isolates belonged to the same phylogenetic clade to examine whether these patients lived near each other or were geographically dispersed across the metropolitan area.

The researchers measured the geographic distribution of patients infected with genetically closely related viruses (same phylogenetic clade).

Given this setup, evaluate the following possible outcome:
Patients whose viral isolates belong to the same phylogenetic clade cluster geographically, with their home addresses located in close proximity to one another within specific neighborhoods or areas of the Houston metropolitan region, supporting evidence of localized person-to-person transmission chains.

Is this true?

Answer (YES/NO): NO